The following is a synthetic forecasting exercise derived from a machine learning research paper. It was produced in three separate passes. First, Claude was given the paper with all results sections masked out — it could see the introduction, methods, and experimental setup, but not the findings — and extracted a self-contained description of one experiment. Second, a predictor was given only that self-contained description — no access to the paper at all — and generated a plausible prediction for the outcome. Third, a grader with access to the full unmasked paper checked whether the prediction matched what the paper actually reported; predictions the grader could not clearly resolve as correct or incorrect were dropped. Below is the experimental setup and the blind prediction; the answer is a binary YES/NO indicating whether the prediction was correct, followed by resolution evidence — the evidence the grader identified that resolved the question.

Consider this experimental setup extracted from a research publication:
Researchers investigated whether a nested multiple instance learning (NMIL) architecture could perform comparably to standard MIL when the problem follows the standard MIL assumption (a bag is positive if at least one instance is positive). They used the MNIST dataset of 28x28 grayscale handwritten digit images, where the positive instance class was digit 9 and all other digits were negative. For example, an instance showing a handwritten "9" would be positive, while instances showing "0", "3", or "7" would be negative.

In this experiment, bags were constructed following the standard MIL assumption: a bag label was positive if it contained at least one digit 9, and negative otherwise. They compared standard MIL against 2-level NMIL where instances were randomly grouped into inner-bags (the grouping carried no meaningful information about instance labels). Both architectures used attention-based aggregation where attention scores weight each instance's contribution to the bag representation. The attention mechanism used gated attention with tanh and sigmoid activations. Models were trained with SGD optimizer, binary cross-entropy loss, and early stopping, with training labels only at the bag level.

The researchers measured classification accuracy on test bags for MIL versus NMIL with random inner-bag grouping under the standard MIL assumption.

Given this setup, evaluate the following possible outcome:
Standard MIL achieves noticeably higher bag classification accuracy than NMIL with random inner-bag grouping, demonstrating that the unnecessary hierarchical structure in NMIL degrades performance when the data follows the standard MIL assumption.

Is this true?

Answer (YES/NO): NO